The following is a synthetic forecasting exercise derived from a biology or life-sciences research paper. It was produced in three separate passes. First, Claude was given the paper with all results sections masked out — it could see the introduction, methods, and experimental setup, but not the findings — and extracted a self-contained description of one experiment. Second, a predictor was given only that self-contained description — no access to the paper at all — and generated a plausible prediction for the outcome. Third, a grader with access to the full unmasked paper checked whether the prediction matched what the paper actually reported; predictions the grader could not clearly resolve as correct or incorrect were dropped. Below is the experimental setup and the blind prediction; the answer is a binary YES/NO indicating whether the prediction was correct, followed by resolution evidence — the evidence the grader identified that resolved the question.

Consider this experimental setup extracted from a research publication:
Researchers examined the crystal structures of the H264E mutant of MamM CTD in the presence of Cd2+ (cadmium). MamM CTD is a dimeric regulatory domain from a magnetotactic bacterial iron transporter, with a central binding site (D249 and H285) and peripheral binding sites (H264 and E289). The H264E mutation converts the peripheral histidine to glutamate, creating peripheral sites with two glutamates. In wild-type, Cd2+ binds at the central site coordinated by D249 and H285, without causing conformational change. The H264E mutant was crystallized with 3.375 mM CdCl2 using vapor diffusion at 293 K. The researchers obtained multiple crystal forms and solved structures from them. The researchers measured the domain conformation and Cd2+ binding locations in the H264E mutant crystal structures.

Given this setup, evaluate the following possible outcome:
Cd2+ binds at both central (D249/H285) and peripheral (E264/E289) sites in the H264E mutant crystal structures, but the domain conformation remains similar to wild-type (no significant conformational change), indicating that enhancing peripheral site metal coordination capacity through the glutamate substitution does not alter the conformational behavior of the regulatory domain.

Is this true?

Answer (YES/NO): NO